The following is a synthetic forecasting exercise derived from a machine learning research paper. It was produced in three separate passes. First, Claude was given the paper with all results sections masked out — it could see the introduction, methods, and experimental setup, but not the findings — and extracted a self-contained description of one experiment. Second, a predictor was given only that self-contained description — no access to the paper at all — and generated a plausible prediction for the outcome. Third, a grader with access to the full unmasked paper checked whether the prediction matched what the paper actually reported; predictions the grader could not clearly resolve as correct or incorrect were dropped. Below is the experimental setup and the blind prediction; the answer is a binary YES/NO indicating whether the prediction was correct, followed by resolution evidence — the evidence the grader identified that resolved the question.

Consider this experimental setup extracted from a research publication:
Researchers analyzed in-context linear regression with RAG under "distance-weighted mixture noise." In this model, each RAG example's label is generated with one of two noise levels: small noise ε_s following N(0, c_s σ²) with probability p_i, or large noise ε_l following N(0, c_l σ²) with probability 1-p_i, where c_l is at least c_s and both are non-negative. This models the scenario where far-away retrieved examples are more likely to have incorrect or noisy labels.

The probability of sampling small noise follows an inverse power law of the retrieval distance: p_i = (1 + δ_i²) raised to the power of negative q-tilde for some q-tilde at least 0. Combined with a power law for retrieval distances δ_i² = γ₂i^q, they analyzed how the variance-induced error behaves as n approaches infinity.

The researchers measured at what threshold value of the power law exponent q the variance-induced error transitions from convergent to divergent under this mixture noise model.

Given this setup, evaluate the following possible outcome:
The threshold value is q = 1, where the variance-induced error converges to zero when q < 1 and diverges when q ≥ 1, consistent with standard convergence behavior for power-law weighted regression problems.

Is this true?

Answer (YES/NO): NO